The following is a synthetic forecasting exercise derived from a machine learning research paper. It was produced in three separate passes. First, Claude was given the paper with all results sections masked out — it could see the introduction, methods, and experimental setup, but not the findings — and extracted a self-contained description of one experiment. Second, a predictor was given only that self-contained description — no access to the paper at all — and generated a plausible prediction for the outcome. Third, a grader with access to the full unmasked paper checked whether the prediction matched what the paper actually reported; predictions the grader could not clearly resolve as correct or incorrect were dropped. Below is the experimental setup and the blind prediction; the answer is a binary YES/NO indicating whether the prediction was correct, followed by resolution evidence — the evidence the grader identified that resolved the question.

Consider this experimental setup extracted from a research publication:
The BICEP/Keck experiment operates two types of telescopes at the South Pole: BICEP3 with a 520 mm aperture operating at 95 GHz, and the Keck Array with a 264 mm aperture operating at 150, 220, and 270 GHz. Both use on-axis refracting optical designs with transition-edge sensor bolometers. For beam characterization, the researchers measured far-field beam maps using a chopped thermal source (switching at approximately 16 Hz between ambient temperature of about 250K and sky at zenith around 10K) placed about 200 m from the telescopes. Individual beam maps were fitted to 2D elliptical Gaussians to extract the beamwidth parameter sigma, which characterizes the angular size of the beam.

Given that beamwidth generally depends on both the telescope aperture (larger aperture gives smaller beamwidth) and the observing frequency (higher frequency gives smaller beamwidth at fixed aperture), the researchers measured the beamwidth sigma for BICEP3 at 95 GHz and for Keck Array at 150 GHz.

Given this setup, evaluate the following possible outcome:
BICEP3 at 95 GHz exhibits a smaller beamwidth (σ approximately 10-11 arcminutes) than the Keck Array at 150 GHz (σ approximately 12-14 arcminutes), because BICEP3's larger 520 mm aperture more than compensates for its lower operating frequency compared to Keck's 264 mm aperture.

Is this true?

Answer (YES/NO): YES